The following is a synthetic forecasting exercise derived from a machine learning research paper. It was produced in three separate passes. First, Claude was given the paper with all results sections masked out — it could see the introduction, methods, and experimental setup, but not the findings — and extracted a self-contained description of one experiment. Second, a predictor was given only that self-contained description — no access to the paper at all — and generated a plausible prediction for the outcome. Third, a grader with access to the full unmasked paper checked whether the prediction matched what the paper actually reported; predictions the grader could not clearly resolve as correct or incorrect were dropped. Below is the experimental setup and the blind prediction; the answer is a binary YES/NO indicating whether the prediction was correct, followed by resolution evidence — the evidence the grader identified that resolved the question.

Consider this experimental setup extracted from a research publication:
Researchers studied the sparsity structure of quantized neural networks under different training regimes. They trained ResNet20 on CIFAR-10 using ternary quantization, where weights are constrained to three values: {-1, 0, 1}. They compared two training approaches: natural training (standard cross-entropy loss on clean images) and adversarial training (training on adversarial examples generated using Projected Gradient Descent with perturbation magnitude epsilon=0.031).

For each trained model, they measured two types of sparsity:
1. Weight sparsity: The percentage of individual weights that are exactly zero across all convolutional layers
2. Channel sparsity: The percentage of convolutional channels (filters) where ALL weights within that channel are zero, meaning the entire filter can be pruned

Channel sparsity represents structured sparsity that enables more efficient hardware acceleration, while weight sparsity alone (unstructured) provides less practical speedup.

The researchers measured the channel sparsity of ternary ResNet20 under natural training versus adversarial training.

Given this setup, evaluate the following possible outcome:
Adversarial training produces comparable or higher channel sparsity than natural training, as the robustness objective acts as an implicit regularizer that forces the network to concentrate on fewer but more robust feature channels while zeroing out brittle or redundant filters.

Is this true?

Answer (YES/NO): NO